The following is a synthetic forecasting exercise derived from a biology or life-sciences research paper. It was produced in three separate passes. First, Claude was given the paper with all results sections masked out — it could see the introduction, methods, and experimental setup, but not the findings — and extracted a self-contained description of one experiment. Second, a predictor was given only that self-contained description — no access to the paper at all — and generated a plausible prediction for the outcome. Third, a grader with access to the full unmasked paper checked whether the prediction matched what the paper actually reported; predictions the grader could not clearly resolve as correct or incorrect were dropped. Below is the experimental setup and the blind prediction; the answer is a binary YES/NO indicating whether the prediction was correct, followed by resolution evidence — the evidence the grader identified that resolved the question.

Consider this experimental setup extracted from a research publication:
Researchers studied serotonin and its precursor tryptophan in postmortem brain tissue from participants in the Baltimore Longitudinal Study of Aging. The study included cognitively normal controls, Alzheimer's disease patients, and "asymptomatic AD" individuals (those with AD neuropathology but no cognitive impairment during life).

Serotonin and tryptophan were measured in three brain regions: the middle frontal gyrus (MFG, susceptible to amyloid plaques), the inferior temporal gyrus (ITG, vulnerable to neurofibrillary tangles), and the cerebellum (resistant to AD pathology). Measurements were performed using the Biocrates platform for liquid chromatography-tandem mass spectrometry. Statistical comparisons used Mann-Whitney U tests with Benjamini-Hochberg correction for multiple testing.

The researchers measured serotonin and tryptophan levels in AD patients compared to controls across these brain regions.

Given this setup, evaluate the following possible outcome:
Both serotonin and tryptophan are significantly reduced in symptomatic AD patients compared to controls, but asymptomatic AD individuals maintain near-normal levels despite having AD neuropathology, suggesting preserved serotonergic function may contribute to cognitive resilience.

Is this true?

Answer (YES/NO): NO